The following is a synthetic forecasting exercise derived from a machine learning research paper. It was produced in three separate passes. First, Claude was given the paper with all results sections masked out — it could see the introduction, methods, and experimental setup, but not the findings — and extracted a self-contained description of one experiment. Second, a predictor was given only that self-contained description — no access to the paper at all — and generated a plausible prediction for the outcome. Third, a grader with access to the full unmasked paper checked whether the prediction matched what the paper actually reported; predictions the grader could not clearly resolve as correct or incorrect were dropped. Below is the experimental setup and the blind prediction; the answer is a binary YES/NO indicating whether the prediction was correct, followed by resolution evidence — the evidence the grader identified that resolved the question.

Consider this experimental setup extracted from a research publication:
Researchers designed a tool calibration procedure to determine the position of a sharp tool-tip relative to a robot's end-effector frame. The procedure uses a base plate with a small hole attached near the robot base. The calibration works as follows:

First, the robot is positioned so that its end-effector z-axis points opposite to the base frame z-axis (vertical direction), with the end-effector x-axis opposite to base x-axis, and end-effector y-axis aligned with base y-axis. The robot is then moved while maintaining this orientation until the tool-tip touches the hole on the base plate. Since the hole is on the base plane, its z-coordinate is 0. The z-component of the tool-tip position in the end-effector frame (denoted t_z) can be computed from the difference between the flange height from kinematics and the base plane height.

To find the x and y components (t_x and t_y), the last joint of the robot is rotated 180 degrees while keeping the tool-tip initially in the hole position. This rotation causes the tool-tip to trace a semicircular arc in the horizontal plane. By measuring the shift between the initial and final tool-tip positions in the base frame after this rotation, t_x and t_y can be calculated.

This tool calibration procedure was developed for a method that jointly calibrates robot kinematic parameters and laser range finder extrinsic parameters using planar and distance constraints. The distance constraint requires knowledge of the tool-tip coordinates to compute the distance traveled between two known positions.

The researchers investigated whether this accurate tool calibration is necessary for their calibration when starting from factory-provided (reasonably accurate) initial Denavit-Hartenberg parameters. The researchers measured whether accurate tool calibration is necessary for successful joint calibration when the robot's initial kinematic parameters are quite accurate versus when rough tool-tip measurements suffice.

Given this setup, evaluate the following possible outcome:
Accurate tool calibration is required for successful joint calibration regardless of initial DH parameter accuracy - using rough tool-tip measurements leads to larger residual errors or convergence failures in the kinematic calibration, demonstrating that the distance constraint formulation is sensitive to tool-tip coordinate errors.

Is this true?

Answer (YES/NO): NO